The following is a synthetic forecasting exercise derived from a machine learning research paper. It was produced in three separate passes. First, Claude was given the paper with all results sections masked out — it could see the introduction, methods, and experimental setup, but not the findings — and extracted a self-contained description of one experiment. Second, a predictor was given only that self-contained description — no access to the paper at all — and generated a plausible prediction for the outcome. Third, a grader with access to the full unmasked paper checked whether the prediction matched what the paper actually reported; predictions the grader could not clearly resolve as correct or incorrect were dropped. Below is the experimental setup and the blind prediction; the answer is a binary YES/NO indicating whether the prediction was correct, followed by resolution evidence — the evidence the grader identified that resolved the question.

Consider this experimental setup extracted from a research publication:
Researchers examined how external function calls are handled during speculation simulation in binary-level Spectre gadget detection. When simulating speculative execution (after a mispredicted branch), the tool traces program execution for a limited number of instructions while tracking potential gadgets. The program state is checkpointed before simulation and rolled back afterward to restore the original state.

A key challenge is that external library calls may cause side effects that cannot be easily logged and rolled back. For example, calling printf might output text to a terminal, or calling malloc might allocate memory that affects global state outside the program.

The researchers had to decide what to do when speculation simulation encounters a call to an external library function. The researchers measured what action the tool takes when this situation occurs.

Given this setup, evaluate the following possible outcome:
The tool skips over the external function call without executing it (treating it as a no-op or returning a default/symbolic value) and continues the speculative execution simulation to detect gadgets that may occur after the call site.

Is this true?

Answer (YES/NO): NO